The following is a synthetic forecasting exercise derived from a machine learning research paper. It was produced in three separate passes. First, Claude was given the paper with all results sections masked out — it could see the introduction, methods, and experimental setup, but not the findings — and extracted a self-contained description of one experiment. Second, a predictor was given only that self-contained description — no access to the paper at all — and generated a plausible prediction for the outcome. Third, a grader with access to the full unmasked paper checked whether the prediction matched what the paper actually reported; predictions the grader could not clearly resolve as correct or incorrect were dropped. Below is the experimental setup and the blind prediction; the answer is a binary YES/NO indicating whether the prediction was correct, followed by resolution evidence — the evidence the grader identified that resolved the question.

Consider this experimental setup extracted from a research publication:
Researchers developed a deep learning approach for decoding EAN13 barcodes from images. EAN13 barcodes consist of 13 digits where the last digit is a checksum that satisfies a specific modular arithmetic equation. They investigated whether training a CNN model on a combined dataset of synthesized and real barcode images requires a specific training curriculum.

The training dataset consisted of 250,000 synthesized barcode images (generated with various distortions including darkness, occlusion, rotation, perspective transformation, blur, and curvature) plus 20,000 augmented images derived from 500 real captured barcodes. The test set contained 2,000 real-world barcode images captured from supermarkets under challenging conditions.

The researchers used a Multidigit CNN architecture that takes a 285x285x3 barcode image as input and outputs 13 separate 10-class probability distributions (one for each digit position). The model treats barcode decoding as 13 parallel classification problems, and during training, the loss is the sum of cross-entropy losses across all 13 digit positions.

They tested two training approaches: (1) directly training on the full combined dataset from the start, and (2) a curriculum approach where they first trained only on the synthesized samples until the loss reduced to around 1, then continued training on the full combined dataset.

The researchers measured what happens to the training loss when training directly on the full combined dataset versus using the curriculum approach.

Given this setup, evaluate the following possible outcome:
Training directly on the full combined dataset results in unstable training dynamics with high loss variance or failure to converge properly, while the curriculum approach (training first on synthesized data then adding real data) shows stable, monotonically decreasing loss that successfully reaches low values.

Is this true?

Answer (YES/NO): NO